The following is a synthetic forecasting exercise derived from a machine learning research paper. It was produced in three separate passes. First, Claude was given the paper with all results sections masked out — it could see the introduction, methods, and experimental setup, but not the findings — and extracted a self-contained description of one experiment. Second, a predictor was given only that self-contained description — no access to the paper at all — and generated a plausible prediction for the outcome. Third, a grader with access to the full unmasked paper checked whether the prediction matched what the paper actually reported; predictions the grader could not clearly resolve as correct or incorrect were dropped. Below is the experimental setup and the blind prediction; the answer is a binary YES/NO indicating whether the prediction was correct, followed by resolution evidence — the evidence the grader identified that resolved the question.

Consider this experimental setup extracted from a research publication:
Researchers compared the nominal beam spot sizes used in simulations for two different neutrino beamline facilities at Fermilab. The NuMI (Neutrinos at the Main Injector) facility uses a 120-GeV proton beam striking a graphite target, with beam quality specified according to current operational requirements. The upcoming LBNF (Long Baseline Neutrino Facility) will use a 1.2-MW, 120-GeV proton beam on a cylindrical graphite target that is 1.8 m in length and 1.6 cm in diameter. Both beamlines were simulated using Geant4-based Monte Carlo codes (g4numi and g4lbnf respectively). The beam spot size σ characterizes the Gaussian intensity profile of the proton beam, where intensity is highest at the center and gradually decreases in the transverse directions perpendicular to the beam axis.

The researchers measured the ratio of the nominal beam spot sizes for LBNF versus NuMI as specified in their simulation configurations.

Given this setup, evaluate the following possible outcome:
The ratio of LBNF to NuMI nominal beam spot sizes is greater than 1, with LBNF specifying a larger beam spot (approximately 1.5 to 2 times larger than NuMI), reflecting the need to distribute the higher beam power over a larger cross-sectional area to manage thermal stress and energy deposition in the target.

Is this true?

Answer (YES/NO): YES